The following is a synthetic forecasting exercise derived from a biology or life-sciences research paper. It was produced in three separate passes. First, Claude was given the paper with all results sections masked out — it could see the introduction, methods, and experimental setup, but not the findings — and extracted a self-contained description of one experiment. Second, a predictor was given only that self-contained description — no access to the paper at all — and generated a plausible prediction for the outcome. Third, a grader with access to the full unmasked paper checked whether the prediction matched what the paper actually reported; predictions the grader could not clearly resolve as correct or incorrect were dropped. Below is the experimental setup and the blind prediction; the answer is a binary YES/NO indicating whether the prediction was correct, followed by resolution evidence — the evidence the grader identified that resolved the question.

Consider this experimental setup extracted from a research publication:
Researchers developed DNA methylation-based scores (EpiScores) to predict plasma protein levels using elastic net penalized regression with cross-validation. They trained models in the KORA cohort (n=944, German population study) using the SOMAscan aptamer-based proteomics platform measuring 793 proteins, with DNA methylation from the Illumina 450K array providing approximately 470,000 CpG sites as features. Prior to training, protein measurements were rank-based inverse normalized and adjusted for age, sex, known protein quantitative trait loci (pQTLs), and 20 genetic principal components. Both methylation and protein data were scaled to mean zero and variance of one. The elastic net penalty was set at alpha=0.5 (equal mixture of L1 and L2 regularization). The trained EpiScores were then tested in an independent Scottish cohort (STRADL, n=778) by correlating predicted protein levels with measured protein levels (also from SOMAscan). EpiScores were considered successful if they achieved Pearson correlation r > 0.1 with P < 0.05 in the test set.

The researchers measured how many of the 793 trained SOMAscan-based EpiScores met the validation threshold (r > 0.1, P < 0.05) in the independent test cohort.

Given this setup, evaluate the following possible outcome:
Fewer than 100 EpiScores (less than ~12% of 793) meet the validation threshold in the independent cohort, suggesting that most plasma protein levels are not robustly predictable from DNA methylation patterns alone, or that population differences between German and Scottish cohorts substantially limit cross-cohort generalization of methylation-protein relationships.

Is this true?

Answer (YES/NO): YES